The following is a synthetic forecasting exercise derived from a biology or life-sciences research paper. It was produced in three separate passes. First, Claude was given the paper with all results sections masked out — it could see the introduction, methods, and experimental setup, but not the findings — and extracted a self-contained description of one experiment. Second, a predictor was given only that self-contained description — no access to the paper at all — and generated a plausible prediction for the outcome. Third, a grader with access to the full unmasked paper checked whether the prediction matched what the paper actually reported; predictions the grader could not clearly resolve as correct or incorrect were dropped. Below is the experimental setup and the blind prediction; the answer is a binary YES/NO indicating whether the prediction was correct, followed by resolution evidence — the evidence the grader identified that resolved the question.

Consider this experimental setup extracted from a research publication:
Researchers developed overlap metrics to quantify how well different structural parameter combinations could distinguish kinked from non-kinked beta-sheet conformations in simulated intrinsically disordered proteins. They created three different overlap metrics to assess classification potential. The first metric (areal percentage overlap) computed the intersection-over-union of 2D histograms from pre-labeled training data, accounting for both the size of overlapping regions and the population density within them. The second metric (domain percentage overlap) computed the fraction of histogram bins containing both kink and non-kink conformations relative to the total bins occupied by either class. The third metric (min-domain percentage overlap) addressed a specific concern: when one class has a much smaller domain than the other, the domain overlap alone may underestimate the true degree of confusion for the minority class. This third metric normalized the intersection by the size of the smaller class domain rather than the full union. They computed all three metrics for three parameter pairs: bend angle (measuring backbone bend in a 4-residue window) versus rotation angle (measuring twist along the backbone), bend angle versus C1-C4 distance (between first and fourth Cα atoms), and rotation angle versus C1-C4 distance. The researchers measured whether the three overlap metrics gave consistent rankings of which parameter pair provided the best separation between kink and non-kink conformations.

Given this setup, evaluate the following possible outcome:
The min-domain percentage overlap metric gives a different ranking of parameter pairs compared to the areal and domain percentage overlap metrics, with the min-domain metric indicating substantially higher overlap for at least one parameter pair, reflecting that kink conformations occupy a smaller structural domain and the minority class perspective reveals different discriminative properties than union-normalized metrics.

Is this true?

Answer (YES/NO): NO